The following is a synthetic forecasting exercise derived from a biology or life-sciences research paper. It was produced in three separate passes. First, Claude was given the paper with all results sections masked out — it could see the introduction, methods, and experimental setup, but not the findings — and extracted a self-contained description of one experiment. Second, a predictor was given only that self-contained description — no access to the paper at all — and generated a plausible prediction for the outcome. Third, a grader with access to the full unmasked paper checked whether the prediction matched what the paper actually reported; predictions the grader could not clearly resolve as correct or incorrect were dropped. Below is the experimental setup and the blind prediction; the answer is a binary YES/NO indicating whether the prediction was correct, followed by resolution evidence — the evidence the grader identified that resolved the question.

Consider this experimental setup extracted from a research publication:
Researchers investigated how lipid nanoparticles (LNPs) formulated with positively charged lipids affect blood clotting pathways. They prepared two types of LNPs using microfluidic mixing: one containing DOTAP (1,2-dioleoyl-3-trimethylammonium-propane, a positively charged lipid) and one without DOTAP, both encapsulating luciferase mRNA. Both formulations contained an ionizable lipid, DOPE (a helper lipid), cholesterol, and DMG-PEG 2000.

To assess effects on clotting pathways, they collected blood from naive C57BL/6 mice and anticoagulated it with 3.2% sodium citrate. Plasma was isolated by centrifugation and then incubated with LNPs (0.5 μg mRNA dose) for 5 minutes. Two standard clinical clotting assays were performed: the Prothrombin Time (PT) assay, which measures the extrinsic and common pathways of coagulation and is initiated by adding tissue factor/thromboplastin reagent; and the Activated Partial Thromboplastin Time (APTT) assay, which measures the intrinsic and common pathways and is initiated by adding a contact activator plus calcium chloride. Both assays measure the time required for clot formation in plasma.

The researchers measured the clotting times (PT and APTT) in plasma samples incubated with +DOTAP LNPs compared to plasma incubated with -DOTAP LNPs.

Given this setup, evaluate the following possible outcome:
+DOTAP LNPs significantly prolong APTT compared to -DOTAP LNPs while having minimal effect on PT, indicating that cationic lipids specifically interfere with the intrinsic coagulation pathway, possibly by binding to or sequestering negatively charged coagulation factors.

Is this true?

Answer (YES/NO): NO